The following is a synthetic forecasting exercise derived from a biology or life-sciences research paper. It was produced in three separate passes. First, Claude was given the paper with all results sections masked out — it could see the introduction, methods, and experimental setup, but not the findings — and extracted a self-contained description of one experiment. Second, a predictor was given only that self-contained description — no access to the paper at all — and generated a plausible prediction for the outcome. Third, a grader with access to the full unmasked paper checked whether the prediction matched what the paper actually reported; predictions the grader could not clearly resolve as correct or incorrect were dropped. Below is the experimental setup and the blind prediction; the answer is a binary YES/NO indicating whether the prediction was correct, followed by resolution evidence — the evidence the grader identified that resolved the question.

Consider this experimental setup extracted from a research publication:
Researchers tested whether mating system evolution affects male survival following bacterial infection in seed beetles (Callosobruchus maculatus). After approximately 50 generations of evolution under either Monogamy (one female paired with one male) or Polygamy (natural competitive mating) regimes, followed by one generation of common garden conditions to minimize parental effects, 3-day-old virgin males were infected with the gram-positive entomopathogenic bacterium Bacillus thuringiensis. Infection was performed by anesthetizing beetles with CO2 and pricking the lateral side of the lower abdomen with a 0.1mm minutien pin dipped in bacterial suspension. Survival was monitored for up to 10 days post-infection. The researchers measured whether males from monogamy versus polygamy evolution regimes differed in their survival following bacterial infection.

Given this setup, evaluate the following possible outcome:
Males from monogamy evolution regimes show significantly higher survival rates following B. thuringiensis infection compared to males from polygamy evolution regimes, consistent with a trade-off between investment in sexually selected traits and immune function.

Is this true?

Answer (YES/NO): NO